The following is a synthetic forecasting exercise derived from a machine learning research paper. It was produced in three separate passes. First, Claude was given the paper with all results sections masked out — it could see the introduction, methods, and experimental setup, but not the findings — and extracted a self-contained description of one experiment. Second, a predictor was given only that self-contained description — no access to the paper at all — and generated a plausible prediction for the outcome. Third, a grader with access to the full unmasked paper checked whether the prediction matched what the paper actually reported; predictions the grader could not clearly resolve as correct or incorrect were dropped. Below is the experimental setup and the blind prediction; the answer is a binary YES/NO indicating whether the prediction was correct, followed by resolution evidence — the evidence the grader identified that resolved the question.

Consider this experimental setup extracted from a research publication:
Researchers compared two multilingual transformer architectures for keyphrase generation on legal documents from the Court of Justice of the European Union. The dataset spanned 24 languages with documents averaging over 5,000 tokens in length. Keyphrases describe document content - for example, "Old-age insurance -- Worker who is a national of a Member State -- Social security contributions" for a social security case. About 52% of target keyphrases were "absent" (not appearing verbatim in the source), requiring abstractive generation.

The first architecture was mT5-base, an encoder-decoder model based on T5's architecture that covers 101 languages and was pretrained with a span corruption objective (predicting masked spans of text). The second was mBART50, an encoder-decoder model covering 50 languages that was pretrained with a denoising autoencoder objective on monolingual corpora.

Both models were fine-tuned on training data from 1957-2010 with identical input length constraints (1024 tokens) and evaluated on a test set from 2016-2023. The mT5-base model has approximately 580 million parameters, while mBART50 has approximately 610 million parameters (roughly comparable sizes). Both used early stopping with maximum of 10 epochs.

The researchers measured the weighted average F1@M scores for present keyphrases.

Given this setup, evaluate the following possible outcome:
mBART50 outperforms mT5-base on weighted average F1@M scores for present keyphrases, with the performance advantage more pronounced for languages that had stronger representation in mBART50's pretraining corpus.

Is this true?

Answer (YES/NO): NO